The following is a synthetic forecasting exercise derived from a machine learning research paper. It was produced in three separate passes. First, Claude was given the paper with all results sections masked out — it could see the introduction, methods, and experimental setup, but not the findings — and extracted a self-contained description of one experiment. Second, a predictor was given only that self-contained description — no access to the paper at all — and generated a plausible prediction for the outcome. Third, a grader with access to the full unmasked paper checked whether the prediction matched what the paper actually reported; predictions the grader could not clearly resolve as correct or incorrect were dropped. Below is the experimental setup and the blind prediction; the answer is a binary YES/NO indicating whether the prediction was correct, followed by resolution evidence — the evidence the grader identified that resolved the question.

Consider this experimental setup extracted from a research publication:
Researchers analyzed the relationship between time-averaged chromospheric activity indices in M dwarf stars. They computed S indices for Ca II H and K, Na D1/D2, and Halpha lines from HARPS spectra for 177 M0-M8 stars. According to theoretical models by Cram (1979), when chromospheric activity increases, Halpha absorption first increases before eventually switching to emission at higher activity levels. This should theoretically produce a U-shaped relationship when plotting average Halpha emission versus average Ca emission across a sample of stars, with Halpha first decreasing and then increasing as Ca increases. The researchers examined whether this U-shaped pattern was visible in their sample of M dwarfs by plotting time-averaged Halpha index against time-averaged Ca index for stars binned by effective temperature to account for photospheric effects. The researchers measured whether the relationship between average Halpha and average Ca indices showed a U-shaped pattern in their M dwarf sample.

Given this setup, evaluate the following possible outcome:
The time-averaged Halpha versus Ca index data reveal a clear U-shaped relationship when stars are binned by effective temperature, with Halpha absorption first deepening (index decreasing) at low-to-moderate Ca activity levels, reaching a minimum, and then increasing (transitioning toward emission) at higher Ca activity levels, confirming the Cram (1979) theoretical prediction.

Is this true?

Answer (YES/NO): NO